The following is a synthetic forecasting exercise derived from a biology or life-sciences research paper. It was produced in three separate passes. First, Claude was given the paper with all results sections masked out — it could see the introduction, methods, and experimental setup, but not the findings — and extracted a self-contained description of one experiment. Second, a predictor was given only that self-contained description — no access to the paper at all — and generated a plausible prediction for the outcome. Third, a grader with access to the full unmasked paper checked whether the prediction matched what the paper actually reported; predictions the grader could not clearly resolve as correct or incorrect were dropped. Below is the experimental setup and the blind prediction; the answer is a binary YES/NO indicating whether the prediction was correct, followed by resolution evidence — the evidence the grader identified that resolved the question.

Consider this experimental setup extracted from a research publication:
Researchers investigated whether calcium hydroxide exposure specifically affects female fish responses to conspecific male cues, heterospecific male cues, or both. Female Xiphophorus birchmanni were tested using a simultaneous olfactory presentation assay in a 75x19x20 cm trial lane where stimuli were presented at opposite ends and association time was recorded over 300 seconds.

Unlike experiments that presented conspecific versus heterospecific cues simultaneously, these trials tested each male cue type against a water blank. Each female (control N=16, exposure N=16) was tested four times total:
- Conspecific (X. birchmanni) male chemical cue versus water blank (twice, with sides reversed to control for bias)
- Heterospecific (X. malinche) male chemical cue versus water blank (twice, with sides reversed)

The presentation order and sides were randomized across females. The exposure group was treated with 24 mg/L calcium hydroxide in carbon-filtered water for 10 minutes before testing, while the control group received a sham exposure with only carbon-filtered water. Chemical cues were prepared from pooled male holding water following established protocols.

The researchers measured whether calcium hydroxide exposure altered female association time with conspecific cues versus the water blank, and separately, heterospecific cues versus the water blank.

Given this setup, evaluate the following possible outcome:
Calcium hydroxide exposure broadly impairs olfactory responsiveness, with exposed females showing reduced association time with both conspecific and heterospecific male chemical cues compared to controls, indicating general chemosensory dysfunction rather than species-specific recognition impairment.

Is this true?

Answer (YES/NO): NO